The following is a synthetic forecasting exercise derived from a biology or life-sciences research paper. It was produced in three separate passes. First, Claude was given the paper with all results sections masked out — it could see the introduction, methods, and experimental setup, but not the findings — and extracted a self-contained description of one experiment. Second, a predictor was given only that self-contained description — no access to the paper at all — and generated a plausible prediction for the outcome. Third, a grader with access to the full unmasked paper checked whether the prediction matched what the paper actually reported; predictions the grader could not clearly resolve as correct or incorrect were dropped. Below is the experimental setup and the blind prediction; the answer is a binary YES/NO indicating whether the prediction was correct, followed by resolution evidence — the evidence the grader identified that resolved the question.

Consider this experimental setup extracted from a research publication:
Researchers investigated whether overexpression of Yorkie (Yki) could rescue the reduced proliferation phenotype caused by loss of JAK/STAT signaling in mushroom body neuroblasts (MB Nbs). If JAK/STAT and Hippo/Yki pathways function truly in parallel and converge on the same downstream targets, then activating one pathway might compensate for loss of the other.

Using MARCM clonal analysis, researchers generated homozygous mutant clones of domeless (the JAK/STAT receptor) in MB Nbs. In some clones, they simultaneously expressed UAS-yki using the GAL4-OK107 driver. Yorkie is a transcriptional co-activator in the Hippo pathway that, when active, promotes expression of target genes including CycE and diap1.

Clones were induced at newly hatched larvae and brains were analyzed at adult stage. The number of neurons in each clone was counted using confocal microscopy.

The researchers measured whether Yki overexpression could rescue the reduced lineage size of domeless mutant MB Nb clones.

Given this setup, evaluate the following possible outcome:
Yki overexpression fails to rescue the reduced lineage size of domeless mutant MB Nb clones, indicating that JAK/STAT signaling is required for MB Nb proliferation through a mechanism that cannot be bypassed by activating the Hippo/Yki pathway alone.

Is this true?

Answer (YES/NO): NO